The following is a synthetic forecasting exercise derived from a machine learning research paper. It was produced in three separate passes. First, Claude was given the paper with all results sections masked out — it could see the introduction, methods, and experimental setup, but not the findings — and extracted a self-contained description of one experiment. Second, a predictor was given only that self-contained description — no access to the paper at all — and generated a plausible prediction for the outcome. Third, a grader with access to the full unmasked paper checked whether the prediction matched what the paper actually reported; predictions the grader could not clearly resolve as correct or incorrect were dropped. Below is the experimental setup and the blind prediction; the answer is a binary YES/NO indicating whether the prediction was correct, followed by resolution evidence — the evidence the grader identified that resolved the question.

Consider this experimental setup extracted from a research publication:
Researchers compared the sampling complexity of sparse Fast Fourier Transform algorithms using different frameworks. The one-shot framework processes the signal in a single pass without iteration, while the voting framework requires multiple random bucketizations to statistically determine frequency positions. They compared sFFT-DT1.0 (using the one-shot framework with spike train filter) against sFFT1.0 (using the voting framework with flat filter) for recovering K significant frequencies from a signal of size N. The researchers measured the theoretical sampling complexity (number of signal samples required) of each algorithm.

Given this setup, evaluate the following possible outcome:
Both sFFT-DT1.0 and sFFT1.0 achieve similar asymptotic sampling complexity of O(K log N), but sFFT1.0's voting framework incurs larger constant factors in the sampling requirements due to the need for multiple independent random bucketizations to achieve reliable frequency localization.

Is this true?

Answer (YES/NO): NO